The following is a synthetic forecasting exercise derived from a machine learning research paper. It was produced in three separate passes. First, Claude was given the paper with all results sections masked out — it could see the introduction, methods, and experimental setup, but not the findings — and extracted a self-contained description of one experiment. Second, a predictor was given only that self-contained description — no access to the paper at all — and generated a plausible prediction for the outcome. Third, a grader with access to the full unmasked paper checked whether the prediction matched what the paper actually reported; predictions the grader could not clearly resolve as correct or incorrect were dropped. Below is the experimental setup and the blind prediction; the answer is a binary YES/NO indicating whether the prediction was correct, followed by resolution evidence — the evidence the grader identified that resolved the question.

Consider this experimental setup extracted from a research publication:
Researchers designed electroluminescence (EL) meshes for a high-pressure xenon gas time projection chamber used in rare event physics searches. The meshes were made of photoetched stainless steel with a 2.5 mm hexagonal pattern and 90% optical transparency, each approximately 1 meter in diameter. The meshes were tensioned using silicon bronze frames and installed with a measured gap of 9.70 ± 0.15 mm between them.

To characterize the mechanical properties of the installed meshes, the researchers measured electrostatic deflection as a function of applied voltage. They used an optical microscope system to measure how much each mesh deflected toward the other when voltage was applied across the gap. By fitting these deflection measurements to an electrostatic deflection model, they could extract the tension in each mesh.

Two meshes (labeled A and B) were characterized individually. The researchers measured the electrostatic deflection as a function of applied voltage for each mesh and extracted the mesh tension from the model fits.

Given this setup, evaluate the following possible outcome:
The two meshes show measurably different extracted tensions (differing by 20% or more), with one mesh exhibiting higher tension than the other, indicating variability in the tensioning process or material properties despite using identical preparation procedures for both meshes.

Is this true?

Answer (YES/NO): NO